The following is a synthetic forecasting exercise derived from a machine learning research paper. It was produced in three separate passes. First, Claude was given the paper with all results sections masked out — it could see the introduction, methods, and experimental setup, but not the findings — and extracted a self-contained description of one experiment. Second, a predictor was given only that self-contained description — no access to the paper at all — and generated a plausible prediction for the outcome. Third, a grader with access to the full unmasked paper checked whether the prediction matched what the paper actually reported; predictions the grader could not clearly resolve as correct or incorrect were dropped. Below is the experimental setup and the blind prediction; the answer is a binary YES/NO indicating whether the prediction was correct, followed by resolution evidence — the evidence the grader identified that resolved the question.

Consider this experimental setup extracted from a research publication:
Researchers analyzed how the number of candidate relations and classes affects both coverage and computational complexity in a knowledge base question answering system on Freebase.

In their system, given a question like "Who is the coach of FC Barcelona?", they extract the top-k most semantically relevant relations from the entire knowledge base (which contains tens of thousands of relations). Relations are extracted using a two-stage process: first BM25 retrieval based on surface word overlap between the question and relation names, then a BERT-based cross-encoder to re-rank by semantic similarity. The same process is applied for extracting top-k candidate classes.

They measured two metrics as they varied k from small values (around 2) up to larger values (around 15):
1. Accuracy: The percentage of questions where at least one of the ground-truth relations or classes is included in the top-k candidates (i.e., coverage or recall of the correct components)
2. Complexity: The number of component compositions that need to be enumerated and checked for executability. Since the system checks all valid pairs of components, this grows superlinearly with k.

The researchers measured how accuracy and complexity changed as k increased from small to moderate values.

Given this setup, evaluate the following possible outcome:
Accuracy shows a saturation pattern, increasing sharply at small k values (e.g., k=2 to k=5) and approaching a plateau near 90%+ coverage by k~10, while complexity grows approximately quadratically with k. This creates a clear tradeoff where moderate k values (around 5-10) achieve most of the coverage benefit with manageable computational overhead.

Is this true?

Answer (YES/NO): NO